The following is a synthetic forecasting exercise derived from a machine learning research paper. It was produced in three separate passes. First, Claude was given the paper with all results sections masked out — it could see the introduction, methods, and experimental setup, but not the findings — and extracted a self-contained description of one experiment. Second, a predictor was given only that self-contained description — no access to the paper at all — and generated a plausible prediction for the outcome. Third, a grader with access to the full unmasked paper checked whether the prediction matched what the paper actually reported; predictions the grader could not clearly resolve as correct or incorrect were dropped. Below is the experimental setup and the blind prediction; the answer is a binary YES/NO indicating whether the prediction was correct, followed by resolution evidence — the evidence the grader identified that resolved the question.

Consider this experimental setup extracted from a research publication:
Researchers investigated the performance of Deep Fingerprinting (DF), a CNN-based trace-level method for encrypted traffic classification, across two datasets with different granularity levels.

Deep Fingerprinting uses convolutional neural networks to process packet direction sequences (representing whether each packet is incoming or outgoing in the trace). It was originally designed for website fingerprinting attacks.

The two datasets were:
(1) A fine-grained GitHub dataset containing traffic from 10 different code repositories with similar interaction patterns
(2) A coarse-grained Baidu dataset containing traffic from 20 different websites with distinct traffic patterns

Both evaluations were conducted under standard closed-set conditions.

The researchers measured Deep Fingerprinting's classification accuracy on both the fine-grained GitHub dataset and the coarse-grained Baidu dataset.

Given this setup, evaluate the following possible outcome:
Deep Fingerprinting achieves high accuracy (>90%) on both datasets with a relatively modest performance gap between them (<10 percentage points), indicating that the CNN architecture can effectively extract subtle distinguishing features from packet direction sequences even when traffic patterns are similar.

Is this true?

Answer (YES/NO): NO